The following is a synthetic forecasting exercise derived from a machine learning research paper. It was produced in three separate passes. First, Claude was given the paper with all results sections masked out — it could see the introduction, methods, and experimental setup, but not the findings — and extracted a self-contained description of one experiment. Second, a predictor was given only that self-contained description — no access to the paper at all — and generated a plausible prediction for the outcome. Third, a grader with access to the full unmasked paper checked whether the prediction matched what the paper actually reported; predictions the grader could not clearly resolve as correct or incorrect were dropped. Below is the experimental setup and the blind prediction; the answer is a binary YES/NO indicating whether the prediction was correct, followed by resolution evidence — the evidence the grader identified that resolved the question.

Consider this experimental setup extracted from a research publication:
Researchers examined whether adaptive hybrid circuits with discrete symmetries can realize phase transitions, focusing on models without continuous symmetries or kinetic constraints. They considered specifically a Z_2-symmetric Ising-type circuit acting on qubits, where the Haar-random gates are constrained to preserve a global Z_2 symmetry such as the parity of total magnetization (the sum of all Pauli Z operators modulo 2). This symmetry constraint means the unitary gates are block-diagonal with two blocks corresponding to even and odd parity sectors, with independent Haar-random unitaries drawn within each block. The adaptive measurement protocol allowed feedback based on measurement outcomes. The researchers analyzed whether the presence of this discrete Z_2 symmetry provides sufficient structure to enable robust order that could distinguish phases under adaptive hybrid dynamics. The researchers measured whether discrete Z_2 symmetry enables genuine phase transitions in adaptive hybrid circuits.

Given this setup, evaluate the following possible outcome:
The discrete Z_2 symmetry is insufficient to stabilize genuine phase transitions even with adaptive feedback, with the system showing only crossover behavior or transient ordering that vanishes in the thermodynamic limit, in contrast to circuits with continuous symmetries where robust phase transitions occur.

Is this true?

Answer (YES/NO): NO